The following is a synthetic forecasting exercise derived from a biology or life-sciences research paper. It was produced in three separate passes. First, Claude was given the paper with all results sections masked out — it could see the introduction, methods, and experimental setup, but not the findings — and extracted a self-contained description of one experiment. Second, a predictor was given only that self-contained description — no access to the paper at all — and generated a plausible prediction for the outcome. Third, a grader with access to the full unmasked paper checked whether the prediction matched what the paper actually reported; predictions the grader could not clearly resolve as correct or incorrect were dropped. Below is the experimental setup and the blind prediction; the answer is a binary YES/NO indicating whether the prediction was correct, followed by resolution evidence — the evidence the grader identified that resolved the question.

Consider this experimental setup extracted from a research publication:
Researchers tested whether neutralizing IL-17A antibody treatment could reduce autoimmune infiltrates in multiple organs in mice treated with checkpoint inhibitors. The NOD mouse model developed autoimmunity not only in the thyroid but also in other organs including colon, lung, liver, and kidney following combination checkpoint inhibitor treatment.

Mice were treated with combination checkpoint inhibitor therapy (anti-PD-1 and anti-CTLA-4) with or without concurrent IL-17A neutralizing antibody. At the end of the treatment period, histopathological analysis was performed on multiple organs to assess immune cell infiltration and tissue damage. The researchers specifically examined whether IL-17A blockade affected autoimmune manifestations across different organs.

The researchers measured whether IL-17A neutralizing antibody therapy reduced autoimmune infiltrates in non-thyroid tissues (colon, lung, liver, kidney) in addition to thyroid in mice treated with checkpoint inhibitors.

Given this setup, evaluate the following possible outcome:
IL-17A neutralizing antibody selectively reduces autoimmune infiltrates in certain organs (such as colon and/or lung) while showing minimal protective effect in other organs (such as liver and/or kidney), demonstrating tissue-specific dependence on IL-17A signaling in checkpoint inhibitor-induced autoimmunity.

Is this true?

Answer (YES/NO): NO